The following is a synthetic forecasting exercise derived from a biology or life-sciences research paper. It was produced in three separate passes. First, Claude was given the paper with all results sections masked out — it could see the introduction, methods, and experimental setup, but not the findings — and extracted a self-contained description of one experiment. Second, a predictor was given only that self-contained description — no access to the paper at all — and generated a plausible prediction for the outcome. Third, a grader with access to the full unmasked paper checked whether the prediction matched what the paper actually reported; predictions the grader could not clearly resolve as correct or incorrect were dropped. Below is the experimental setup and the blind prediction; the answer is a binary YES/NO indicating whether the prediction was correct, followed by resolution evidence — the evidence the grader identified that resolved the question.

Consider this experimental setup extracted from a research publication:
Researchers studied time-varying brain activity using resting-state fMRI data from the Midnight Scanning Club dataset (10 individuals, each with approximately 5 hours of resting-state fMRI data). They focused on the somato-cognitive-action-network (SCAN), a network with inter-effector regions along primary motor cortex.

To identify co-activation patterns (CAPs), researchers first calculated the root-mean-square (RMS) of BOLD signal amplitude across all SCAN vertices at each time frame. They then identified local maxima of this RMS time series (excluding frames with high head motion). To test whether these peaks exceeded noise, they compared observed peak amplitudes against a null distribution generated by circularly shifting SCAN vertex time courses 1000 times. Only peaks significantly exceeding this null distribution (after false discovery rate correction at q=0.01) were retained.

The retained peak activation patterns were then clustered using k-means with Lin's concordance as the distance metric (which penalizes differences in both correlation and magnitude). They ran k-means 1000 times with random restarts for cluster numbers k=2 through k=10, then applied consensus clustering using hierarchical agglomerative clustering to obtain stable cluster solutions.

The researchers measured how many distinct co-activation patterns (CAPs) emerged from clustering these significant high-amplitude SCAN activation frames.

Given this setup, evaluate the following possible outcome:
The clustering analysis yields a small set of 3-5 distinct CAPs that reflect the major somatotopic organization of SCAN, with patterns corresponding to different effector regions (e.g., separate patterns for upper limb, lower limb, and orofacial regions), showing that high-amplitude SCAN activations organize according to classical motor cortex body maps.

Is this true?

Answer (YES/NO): NO